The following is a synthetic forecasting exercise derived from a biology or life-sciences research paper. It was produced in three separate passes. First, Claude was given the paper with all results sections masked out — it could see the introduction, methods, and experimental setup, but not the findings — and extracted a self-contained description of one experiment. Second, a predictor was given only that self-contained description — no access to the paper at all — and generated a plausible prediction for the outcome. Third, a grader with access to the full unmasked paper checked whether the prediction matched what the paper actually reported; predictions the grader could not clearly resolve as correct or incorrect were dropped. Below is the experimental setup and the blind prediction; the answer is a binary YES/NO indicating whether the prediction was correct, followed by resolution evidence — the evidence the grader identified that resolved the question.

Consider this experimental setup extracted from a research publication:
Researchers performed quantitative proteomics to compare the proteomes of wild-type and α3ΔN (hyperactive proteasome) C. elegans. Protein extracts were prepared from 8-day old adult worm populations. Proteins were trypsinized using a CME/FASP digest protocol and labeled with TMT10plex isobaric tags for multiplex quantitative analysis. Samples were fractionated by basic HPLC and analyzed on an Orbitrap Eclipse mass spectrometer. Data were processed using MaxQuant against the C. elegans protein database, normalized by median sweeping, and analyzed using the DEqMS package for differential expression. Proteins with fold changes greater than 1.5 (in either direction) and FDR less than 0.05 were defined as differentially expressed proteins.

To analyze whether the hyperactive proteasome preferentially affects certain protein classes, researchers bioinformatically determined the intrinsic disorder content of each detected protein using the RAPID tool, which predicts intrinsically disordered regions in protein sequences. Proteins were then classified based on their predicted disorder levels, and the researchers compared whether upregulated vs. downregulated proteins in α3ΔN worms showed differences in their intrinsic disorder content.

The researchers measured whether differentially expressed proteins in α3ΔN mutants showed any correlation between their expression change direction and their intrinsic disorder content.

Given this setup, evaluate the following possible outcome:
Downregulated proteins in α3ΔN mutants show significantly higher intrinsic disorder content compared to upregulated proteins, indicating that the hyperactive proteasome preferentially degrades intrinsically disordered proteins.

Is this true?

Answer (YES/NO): NO